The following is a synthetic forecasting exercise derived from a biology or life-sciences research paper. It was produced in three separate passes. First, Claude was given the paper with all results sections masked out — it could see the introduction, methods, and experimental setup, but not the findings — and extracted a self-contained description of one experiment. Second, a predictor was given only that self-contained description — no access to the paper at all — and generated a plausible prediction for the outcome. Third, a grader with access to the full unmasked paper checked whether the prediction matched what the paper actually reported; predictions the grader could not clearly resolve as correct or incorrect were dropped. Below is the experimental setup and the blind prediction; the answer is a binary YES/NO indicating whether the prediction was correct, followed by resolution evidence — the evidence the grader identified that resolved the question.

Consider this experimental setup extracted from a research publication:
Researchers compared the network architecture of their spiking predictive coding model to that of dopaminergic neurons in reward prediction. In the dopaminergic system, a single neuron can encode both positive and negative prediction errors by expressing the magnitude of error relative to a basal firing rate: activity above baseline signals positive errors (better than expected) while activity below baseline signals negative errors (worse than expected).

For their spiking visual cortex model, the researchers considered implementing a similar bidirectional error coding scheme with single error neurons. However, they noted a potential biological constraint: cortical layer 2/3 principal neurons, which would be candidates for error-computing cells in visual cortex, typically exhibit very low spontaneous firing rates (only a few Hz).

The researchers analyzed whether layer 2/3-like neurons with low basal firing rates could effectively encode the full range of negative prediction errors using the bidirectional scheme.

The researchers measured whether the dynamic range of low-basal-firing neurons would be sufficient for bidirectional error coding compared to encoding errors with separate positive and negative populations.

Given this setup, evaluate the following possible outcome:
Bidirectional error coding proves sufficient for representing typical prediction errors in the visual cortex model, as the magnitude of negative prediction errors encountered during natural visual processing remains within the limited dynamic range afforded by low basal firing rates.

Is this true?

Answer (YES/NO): NO